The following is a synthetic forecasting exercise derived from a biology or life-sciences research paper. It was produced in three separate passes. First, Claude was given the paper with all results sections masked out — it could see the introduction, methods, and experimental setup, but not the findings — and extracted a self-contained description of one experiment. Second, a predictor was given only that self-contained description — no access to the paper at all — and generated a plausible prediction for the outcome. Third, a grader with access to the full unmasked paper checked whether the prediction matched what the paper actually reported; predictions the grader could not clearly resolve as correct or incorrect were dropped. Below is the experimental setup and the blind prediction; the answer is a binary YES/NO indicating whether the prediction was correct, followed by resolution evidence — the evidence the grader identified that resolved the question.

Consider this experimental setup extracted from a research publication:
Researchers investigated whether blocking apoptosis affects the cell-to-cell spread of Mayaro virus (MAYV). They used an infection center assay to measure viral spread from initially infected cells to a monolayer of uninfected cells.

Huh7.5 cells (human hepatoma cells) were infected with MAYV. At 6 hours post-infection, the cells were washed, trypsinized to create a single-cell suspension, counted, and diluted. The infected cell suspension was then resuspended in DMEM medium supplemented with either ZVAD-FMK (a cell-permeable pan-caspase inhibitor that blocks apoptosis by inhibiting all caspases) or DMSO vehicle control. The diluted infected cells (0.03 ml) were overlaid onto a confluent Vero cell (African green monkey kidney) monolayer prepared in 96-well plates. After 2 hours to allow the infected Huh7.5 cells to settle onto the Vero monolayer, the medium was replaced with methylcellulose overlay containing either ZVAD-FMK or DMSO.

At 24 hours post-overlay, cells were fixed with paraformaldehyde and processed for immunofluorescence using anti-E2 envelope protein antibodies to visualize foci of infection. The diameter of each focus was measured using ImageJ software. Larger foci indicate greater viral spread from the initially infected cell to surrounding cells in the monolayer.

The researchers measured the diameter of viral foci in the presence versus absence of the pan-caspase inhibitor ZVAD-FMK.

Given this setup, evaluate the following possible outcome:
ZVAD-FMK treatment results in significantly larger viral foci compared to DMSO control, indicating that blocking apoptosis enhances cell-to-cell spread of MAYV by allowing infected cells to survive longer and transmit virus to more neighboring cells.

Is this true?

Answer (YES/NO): NO